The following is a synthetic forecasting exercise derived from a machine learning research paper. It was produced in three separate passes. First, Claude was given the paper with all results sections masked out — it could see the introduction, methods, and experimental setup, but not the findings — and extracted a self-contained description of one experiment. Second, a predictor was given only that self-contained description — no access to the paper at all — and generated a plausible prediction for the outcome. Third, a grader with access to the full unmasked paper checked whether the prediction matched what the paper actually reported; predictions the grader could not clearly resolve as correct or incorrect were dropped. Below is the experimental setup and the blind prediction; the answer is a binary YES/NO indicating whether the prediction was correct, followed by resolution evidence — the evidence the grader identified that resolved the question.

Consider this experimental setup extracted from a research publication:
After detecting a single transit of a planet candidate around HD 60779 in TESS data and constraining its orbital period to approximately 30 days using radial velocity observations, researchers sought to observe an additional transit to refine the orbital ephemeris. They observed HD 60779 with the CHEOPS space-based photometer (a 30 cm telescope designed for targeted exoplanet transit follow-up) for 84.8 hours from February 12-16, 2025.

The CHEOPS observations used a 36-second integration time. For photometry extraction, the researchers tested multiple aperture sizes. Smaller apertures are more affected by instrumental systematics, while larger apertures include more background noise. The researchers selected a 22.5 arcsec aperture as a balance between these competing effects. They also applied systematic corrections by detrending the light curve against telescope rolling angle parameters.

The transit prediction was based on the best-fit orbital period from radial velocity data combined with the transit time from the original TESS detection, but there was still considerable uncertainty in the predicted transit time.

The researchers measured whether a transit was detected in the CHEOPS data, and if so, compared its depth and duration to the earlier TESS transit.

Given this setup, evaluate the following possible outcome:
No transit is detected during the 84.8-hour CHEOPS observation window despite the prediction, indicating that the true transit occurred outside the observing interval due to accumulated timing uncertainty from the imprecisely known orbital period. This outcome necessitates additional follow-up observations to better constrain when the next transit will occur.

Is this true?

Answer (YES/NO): NO